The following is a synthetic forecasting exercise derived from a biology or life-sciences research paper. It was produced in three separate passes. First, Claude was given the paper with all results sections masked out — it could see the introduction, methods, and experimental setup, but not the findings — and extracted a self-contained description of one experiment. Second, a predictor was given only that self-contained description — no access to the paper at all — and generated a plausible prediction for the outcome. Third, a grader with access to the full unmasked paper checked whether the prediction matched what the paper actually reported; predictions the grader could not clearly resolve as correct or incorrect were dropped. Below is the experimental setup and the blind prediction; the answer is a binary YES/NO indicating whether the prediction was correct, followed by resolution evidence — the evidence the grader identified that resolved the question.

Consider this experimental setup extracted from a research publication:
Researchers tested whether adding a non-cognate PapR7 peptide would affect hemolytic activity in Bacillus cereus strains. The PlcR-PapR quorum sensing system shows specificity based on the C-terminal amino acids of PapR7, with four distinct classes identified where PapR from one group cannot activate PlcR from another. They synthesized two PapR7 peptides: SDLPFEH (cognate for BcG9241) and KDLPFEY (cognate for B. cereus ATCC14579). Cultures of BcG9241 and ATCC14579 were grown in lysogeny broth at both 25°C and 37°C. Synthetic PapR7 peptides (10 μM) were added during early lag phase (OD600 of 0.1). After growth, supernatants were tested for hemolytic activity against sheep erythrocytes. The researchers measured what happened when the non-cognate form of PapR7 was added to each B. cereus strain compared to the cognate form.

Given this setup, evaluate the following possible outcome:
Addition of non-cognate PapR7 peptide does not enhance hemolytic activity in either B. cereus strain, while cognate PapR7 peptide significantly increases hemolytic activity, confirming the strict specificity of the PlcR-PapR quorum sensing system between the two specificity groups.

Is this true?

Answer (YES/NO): NO